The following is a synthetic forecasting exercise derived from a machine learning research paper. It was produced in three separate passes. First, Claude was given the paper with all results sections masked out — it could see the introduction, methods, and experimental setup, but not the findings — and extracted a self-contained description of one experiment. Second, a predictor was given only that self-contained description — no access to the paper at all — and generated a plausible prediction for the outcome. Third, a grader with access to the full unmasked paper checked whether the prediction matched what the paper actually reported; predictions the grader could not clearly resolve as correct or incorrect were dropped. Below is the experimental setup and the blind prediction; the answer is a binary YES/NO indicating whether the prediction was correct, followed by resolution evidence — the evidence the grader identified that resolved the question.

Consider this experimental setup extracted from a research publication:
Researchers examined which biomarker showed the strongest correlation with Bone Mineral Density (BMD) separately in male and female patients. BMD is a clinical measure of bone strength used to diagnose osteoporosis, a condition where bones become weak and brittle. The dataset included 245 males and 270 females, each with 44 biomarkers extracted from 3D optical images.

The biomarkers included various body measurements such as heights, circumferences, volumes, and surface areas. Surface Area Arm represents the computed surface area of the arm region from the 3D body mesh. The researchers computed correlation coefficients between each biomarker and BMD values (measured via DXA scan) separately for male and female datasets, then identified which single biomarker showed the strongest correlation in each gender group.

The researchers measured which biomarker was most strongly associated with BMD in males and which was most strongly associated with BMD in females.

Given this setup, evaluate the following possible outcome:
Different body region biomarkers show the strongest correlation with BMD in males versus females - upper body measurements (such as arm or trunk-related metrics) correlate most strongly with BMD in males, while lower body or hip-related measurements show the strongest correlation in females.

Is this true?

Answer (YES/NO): NO